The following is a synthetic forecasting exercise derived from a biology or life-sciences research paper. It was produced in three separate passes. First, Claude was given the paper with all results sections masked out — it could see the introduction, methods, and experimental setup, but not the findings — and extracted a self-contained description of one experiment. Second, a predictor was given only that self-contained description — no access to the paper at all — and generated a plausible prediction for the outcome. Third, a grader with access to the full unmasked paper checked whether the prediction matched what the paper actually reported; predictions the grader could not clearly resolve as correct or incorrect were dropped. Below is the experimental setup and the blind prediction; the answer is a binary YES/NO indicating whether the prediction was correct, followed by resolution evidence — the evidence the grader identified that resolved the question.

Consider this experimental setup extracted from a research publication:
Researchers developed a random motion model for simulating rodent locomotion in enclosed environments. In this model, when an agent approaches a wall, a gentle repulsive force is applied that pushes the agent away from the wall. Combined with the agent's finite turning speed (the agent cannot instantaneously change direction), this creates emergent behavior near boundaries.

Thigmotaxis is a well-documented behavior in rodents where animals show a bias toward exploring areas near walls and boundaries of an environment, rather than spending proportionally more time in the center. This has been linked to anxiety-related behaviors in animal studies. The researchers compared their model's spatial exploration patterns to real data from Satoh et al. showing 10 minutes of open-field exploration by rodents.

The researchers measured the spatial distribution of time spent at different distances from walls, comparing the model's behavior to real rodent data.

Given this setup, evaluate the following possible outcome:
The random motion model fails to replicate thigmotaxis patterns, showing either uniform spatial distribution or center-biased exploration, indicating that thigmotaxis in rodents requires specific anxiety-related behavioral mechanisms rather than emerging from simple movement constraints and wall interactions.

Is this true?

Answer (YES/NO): NO